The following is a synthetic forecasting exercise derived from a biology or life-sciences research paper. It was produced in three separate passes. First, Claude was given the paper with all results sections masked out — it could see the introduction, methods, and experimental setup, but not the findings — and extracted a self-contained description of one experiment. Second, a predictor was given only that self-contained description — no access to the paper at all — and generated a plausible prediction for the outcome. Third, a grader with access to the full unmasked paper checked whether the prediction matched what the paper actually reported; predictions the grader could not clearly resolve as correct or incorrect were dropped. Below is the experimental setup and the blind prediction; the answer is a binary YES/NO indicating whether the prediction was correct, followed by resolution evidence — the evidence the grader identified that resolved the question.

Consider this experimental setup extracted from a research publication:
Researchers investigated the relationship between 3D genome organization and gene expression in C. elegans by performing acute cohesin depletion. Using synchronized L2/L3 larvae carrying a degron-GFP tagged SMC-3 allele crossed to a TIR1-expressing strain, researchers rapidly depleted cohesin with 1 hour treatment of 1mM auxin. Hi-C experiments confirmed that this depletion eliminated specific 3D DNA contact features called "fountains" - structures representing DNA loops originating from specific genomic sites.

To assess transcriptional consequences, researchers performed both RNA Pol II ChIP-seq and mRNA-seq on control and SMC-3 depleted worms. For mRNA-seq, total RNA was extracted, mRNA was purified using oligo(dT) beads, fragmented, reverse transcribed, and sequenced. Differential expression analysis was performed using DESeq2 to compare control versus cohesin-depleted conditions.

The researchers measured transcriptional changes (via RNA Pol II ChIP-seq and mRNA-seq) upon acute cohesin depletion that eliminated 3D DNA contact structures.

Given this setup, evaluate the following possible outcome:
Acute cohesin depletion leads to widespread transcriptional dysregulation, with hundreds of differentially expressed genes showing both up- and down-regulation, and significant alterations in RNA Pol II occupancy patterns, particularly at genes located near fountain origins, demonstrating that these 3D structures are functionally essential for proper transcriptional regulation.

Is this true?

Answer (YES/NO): NO